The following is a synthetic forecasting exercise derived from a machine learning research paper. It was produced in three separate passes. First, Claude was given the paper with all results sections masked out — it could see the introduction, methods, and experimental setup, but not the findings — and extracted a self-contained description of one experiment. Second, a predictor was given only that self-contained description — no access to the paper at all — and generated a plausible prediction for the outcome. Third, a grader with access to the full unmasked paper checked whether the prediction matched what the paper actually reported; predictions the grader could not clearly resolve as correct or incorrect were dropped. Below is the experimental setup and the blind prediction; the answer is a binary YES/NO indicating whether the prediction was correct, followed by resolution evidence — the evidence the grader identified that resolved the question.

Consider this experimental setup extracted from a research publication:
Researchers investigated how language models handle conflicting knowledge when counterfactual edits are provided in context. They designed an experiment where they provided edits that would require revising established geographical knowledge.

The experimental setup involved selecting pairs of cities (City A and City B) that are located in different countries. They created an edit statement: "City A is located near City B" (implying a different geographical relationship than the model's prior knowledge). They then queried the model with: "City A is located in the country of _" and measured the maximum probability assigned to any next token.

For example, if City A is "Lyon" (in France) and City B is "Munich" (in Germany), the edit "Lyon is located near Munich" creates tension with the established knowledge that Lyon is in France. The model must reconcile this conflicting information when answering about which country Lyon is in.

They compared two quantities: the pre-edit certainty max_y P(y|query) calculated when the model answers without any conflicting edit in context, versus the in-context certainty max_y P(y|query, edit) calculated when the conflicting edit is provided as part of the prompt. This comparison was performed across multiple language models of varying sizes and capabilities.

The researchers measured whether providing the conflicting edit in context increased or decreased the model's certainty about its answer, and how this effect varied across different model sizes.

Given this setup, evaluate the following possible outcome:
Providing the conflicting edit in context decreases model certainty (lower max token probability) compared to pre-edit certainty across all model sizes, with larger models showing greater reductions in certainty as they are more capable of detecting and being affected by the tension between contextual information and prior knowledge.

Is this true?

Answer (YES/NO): YES